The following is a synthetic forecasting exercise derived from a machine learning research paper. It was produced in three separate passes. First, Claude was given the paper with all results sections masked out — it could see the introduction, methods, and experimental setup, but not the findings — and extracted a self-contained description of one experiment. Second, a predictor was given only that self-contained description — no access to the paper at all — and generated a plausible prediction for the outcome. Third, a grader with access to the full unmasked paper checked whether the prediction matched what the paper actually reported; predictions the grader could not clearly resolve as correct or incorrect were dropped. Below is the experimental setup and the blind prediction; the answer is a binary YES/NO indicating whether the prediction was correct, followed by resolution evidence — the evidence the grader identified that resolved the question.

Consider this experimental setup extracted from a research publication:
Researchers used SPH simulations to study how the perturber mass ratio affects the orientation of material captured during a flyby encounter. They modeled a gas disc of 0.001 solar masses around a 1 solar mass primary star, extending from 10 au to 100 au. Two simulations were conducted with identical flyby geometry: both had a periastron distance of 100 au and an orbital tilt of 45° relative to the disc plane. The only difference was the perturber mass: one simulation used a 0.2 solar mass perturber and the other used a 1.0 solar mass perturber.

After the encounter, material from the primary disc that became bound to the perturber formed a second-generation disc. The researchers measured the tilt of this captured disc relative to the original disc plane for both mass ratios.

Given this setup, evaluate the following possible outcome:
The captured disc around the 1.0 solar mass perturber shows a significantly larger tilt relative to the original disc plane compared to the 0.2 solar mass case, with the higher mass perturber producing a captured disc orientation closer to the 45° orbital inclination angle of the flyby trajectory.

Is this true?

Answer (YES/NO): NO